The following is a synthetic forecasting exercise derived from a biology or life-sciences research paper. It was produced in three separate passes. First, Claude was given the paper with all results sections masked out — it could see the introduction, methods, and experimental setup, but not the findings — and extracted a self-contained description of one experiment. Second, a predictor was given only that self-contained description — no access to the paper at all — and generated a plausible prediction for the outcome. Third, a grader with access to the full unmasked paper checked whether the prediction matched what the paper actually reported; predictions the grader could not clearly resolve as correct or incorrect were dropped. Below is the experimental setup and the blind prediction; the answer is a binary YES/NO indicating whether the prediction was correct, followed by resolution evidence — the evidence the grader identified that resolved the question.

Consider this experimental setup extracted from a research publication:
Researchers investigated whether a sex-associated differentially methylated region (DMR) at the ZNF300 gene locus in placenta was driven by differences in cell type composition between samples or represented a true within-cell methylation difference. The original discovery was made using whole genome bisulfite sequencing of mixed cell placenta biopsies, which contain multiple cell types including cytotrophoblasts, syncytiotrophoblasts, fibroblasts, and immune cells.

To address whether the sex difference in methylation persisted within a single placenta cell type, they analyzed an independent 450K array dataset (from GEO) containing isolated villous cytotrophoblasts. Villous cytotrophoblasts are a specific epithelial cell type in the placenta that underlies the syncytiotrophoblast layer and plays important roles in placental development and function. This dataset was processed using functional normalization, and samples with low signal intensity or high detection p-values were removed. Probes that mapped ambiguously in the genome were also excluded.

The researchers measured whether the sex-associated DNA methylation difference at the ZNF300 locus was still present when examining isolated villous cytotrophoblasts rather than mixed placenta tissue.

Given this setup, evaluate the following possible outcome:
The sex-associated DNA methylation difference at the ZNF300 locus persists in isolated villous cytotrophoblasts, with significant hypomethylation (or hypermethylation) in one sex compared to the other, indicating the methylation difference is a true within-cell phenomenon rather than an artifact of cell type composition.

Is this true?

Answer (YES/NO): YES